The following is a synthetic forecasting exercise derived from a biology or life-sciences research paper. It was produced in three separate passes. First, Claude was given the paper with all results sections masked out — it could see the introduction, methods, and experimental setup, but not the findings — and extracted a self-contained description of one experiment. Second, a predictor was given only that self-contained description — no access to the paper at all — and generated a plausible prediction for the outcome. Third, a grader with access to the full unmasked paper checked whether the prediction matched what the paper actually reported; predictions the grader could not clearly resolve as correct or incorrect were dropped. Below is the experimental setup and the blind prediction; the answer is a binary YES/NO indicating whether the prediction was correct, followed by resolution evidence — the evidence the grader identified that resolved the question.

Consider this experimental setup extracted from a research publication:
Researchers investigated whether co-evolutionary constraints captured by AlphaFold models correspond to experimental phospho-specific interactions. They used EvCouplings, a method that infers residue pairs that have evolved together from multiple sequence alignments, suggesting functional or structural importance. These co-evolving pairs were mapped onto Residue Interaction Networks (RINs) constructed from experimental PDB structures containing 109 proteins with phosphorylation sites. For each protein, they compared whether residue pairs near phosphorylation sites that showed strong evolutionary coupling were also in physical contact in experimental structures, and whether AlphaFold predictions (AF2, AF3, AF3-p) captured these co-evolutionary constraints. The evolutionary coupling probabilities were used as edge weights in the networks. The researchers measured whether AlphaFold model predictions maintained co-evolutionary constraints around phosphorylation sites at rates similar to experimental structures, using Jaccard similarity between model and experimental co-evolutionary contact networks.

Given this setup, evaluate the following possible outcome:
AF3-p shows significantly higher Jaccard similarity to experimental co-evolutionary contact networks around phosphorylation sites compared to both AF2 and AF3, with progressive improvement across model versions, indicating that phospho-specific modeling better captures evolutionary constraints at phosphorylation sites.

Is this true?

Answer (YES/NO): NO